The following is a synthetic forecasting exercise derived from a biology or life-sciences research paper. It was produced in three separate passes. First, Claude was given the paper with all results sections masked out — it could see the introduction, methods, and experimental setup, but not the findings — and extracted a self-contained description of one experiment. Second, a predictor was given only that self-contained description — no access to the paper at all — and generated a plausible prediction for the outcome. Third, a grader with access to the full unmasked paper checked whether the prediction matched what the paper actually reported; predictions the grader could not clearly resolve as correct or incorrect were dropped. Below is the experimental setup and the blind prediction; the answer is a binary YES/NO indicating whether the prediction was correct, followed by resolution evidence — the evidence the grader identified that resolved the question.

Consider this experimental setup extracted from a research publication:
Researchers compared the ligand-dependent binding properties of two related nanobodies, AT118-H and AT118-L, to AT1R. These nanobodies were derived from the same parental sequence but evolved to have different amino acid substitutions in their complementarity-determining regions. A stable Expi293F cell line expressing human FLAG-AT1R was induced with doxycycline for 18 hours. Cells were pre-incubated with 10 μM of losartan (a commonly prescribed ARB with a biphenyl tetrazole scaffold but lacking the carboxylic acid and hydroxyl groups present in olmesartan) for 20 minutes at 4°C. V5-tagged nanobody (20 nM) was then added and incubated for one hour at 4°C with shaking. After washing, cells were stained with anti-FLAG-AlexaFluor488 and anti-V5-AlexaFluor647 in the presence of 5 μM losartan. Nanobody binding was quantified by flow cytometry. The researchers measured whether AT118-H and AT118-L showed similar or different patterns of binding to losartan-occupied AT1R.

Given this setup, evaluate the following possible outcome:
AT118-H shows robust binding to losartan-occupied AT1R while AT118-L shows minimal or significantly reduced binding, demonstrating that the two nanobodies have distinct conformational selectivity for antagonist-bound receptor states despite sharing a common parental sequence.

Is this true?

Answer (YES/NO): NO